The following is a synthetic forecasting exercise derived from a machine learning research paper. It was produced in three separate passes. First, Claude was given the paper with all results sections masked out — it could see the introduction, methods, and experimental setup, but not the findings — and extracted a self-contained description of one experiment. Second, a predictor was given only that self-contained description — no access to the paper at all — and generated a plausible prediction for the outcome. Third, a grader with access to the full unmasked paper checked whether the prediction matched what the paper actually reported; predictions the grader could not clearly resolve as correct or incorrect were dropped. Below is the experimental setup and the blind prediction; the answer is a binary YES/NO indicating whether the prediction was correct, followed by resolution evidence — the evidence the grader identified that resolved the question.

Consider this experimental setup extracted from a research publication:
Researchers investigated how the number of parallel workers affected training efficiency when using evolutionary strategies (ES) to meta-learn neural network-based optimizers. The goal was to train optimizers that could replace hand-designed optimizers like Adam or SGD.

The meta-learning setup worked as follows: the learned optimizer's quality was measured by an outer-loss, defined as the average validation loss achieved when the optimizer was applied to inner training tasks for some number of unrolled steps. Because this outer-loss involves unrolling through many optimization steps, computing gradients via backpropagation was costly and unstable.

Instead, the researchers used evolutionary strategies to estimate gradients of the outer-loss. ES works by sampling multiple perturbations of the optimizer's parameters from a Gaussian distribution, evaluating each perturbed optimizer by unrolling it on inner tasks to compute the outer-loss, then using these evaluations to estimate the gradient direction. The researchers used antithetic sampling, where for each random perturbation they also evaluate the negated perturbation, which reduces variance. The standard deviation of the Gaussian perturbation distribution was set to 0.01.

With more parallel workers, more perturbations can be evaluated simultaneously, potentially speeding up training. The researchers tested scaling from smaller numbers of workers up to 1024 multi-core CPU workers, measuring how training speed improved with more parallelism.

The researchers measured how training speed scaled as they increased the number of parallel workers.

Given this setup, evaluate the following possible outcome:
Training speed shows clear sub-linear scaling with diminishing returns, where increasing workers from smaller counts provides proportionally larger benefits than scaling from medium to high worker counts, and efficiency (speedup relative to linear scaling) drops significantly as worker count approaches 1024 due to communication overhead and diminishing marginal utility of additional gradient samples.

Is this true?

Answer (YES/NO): NO